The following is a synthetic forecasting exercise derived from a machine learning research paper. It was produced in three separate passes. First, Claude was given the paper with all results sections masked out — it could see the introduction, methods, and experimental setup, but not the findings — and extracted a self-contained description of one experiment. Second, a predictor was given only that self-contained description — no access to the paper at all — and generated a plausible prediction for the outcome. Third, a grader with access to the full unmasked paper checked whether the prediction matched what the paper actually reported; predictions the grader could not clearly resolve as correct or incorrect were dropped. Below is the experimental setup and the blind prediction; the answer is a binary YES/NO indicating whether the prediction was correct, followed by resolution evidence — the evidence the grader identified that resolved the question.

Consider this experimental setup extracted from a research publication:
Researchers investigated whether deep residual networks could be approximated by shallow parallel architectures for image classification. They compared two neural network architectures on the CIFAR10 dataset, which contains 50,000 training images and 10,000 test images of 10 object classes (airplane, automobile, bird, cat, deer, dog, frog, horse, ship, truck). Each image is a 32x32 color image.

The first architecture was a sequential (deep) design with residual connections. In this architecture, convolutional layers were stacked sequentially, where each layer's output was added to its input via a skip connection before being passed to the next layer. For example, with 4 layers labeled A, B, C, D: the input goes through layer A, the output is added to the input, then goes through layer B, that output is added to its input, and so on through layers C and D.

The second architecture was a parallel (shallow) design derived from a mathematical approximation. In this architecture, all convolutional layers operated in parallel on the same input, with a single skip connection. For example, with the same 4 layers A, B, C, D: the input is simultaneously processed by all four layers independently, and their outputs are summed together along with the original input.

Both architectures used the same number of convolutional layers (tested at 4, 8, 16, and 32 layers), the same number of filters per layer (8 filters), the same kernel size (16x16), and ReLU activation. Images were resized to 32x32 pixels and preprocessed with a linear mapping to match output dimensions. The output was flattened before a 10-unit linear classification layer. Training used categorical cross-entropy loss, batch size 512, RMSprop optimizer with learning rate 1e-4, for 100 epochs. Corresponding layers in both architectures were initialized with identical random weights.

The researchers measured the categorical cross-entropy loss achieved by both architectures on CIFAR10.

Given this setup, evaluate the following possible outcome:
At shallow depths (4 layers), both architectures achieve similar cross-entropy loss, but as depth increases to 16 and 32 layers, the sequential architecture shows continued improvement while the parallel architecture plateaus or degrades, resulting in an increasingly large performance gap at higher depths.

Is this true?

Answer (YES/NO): NO